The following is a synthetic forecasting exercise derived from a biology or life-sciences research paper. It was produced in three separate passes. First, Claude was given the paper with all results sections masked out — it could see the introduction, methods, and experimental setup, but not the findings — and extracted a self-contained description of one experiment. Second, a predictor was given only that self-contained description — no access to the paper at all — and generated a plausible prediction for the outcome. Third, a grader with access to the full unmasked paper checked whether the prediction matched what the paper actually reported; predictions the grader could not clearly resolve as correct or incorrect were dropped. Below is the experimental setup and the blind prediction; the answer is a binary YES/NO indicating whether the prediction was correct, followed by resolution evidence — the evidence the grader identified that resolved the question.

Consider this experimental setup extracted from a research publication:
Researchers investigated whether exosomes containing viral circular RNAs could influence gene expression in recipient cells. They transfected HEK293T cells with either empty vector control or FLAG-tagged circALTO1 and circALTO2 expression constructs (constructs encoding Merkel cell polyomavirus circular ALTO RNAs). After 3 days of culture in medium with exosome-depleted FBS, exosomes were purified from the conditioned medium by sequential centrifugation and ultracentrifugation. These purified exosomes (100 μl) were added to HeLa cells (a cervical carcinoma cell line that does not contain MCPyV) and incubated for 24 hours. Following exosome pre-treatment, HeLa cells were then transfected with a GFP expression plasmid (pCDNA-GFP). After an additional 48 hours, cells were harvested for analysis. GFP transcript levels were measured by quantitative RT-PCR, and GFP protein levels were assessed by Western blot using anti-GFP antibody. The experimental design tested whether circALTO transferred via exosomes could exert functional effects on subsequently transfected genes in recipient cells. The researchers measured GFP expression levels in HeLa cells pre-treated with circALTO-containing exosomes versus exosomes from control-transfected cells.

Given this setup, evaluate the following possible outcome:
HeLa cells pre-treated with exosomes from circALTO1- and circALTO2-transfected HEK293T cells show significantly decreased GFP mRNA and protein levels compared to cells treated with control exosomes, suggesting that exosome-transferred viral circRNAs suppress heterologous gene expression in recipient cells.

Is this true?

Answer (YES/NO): NO